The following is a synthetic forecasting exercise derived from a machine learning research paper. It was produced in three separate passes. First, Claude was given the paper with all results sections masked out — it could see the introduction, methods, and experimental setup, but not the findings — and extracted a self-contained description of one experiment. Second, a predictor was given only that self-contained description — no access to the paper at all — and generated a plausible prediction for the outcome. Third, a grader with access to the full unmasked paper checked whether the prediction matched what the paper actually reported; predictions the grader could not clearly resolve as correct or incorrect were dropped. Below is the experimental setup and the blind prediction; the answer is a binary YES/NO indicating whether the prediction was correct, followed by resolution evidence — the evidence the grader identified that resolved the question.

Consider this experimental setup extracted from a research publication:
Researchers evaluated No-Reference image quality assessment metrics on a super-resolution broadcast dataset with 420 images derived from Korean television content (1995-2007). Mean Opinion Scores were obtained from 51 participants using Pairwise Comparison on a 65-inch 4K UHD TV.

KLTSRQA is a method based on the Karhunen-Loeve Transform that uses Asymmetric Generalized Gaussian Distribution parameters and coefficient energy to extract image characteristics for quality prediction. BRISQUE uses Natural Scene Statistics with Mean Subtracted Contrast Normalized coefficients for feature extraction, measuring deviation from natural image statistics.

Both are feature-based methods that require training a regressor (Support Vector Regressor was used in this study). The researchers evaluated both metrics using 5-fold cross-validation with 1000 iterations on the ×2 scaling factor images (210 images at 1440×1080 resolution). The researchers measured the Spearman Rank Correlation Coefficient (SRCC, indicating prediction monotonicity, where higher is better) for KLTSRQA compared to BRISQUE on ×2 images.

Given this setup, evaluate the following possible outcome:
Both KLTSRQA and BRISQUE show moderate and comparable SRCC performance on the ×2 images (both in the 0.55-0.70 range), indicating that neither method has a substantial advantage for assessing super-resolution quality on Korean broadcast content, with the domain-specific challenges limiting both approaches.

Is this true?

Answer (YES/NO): NO